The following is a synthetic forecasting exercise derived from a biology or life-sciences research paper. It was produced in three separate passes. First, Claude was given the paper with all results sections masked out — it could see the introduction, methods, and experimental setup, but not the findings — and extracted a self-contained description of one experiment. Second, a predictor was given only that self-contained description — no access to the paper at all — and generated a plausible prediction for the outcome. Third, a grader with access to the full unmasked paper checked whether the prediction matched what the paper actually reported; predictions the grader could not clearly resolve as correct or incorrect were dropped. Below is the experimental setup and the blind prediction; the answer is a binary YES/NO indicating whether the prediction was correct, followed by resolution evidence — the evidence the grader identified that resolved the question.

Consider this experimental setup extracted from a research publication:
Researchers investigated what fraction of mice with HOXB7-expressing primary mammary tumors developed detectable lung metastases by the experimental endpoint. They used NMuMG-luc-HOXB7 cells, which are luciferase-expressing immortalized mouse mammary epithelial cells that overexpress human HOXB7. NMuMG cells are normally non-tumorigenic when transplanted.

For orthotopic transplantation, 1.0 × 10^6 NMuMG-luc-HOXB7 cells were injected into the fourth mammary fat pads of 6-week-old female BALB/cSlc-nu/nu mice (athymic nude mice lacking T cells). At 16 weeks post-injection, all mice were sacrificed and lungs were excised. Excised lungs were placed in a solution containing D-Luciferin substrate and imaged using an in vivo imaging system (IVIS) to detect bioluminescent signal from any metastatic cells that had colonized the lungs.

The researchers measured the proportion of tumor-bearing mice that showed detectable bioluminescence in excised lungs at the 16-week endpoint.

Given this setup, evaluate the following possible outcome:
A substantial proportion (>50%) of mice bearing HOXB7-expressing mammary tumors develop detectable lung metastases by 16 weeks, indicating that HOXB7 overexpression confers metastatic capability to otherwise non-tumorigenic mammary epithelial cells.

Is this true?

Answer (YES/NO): NO